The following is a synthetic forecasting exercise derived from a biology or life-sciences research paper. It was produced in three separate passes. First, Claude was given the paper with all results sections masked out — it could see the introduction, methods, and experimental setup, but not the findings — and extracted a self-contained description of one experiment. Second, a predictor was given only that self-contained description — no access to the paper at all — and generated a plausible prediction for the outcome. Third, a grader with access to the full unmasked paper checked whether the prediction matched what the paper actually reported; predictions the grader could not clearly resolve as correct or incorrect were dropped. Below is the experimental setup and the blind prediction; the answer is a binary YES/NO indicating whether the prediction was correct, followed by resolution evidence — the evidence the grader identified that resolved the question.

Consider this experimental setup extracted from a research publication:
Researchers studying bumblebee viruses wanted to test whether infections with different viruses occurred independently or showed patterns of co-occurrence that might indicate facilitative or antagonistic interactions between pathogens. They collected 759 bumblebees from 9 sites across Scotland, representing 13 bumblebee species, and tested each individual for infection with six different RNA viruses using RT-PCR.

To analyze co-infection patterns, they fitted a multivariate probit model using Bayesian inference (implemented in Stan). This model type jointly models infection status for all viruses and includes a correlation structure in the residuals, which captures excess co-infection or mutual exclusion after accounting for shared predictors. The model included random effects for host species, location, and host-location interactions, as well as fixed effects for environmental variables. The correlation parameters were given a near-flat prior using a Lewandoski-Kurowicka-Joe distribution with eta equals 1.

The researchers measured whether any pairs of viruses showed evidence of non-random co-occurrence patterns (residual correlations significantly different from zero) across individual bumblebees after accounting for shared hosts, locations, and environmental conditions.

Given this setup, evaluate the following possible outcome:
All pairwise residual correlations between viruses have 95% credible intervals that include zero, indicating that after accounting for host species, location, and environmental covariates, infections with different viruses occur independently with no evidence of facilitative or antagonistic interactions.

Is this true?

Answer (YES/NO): NO